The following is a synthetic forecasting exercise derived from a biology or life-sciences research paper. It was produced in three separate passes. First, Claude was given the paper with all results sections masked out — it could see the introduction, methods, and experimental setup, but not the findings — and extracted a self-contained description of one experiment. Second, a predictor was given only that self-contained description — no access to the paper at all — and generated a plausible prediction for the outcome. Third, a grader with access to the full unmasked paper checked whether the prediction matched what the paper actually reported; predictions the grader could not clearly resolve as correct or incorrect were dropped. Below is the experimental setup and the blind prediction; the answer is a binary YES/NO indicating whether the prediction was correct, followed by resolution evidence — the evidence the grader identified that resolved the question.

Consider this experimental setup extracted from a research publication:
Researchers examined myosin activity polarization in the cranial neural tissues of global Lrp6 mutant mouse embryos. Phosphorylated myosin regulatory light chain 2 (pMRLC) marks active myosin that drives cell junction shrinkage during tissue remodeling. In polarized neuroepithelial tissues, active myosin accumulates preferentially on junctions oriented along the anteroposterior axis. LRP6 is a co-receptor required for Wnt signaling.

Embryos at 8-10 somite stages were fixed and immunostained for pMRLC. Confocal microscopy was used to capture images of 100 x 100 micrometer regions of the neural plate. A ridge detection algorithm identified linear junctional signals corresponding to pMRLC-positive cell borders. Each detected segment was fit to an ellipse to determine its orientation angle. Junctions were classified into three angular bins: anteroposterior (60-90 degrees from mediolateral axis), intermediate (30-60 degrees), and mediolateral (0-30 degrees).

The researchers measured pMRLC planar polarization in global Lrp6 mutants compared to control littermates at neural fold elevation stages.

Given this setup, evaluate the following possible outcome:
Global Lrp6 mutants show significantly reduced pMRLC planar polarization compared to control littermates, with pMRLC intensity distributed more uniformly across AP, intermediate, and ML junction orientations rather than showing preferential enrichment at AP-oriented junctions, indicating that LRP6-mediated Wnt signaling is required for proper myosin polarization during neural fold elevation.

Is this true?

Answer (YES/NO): NO